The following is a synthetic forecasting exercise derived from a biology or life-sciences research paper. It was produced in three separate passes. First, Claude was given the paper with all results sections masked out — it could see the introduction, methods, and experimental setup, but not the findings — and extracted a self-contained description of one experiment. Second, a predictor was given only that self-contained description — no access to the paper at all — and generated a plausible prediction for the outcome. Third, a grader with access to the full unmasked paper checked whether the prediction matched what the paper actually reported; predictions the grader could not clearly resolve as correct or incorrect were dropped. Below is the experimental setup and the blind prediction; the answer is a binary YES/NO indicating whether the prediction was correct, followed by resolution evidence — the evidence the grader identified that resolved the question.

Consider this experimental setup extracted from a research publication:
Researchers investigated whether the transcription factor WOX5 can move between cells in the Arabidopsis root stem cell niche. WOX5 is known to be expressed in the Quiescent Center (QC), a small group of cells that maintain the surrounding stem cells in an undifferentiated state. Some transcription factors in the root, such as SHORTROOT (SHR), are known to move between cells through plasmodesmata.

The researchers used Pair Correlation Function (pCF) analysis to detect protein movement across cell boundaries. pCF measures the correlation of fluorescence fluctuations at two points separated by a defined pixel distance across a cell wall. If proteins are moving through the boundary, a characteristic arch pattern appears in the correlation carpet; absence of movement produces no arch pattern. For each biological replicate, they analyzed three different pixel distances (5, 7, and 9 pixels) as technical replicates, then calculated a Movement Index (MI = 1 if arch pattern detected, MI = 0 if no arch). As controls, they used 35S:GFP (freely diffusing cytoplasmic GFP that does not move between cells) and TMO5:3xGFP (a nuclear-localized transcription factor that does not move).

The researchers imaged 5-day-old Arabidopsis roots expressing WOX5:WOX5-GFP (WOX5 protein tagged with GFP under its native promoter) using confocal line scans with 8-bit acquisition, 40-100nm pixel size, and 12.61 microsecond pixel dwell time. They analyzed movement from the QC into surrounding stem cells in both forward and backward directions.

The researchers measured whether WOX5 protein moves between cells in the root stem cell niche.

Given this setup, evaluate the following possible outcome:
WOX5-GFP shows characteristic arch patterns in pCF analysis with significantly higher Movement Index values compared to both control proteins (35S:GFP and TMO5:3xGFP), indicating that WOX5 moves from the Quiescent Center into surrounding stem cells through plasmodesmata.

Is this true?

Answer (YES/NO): NO